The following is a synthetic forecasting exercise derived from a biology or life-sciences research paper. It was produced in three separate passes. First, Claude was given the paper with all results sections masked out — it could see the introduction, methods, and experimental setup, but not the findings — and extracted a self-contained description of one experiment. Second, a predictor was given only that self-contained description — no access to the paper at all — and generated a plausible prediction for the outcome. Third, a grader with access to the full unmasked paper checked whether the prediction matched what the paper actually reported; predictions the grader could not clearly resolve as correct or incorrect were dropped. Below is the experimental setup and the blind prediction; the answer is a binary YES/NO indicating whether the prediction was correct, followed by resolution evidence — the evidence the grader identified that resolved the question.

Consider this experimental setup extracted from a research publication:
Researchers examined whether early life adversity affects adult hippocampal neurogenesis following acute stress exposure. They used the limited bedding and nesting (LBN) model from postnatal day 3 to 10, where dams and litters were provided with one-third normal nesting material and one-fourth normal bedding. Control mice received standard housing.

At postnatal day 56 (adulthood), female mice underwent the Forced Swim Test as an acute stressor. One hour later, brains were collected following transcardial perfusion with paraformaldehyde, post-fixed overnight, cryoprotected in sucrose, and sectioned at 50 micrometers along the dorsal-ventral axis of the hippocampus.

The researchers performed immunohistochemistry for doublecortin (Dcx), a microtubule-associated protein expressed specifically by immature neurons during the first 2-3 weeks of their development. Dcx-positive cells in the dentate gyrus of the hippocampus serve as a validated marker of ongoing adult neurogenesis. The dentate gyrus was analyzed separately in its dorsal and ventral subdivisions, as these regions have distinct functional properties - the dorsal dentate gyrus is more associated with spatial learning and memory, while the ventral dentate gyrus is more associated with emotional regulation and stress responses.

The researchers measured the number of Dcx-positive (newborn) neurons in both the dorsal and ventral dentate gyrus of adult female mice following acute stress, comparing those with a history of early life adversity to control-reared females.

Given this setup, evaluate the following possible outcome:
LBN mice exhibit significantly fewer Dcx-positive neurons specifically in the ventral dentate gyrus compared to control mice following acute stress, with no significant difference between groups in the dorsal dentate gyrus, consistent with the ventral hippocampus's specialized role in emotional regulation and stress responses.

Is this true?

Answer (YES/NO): YES